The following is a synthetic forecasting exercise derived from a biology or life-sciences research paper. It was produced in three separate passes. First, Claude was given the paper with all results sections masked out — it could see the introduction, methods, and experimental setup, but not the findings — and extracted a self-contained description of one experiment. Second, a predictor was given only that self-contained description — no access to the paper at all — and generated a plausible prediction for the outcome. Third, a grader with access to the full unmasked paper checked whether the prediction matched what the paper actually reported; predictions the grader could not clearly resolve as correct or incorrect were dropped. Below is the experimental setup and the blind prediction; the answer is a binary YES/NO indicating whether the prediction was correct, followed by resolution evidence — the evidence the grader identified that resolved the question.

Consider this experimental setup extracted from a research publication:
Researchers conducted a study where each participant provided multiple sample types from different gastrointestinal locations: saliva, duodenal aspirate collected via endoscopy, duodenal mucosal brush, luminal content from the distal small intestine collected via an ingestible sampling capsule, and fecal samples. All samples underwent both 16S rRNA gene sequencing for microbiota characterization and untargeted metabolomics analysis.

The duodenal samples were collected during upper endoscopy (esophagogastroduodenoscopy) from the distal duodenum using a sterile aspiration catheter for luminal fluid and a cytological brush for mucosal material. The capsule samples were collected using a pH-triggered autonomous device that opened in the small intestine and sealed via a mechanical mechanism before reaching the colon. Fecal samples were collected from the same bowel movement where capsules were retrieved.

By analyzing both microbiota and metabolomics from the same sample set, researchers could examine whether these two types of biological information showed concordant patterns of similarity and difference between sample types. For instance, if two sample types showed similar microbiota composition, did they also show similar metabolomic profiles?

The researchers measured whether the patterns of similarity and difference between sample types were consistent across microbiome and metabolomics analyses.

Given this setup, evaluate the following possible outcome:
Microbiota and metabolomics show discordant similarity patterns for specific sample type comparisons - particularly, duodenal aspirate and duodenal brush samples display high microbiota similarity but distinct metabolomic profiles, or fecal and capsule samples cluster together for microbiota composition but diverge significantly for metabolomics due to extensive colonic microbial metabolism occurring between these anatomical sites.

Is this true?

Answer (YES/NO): NO